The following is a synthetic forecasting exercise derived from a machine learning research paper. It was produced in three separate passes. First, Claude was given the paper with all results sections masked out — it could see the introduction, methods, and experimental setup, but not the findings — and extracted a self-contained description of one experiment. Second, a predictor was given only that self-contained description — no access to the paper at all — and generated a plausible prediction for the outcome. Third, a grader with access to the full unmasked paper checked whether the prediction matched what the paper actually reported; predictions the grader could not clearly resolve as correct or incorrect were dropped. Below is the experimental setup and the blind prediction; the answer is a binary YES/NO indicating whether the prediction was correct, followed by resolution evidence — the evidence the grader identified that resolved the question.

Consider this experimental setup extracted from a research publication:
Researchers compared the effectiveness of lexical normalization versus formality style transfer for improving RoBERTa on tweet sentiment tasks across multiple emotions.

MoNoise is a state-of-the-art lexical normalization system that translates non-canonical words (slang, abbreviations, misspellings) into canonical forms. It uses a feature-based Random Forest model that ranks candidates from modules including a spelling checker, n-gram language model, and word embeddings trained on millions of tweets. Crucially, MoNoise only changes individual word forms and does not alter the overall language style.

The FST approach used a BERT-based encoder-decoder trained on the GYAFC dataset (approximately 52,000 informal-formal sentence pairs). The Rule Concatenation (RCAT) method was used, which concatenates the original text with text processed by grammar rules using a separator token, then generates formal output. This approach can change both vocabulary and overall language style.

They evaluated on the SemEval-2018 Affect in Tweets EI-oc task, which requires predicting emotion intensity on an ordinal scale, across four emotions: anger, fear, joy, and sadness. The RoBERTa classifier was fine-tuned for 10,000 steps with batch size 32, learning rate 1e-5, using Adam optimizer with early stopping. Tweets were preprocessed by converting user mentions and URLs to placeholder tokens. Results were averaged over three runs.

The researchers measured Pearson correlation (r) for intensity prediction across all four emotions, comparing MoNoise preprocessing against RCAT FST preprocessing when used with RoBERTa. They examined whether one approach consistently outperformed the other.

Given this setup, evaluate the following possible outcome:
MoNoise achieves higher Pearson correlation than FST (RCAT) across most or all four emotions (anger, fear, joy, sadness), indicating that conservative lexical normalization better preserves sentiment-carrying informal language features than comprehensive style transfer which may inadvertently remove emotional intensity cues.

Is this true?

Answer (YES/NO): NO